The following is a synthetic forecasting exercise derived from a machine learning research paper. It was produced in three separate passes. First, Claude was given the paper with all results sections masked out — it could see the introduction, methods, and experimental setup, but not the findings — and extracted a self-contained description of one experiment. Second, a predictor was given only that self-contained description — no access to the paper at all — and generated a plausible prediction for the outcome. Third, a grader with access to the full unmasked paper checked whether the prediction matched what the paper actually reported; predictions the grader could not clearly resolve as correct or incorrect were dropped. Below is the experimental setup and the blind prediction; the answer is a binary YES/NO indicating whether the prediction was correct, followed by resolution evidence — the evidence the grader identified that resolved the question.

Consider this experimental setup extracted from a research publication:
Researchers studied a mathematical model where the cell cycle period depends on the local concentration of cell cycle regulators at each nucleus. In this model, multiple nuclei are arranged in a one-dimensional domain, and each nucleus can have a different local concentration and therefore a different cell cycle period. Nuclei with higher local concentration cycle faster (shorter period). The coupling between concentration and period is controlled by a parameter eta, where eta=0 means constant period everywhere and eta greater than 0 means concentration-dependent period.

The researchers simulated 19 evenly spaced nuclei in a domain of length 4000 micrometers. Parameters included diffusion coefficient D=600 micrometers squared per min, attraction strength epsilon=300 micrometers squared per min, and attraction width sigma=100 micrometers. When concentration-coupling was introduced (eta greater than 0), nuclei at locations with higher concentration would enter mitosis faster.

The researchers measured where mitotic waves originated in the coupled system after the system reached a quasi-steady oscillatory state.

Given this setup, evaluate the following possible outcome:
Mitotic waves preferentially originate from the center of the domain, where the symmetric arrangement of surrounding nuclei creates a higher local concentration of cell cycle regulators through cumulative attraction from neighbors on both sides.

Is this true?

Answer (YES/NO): NO